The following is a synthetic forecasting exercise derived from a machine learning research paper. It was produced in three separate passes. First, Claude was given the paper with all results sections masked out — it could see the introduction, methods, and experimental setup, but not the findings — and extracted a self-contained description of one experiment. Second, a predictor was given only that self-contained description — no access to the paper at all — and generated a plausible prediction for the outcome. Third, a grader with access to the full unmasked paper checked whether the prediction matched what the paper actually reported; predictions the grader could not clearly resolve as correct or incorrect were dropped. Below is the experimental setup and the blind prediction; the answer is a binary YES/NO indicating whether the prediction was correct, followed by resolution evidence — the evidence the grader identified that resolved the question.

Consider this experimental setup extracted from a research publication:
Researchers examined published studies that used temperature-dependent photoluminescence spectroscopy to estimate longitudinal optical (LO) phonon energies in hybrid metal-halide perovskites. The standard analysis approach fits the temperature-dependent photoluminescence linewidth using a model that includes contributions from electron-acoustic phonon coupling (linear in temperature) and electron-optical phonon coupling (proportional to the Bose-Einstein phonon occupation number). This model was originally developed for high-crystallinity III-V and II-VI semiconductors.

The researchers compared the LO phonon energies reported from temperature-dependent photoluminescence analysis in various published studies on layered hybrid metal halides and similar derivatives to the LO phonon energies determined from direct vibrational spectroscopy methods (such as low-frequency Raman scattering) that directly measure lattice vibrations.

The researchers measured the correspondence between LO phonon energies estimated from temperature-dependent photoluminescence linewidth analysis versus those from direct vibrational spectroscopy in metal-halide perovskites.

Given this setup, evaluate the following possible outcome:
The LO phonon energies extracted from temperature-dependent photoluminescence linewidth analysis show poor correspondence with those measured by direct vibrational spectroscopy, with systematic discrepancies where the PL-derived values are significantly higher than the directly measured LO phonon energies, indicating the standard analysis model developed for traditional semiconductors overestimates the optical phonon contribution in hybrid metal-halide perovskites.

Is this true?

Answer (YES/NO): YES